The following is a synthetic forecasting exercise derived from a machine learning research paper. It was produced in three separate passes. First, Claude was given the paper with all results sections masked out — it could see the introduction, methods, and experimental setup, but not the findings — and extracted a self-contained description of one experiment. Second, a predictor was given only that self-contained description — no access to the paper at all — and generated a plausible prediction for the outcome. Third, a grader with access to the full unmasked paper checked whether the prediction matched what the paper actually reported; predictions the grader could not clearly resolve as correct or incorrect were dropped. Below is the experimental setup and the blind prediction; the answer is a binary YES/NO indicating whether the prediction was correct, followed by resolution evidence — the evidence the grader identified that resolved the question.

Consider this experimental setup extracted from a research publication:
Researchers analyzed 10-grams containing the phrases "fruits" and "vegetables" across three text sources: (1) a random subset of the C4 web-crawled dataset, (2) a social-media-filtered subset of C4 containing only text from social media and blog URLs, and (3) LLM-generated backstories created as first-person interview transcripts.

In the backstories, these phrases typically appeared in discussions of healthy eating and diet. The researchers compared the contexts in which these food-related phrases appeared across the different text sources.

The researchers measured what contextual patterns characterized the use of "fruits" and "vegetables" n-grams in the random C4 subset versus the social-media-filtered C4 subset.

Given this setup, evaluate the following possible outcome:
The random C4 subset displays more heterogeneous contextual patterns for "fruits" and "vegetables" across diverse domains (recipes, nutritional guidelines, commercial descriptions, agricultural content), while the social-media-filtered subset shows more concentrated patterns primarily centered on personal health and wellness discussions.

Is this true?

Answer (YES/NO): NO